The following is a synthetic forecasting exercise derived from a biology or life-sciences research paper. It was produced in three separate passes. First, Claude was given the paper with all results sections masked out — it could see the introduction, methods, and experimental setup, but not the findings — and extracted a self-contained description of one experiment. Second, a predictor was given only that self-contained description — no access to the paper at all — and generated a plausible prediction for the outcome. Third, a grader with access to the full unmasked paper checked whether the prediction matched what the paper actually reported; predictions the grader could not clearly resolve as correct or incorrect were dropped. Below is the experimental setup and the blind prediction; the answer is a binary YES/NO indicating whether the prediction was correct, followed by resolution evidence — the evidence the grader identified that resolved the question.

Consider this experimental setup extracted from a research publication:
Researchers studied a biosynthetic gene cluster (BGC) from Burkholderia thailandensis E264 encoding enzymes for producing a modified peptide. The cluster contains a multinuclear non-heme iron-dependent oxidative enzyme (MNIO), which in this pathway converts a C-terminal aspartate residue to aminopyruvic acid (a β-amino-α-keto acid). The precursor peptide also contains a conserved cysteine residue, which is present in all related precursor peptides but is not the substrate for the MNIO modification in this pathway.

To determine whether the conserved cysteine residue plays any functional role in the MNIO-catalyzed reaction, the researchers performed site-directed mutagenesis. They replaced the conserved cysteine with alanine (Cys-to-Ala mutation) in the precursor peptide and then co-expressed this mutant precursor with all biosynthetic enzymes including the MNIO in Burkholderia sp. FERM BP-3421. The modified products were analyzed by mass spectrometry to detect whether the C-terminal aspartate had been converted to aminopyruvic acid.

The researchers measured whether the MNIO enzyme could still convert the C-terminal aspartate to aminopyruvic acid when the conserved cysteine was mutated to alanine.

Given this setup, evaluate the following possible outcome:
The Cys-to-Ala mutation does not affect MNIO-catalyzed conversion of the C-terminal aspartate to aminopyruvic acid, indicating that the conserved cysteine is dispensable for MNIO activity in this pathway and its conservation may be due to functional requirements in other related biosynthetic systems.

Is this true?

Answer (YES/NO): NO